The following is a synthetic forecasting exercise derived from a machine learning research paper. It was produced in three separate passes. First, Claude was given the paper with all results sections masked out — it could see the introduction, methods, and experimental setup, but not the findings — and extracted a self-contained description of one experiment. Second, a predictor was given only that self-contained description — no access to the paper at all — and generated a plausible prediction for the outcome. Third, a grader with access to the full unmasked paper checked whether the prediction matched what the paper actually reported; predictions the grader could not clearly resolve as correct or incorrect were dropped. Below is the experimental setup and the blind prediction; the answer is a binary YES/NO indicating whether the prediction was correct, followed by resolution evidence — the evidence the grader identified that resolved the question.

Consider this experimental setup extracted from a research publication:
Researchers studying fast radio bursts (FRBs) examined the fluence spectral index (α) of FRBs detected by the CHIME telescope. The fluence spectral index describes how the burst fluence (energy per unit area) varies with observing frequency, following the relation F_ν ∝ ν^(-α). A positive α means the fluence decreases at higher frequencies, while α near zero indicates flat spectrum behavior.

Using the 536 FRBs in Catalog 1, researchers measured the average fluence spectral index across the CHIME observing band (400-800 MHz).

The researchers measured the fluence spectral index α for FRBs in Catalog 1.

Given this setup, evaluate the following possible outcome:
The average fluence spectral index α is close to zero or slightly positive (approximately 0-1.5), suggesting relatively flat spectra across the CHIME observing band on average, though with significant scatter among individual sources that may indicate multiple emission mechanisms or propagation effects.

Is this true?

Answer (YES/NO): YES